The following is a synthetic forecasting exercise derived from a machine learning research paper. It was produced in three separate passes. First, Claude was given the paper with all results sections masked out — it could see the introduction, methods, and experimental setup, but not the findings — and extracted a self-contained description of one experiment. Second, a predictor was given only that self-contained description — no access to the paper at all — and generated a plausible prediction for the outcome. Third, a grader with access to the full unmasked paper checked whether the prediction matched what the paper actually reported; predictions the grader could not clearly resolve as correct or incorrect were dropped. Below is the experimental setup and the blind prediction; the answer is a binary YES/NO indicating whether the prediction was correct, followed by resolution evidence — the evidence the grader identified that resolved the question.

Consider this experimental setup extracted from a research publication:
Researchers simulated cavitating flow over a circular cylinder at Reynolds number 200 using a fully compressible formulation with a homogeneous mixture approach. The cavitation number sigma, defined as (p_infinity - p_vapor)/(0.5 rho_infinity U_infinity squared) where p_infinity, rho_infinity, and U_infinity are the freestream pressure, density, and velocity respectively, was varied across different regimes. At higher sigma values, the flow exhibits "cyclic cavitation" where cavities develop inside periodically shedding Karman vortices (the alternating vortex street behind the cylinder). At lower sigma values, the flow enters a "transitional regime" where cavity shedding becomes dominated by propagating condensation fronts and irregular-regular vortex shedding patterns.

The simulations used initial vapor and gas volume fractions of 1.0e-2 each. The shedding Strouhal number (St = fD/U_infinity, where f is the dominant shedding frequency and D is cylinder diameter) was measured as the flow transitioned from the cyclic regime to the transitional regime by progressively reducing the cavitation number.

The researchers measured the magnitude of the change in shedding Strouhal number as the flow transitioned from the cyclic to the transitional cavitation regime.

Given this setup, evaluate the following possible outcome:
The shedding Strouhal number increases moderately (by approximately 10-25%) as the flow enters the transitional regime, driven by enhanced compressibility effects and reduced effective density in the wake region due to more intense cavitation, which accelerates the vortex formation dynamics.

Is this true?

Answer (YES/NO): NO